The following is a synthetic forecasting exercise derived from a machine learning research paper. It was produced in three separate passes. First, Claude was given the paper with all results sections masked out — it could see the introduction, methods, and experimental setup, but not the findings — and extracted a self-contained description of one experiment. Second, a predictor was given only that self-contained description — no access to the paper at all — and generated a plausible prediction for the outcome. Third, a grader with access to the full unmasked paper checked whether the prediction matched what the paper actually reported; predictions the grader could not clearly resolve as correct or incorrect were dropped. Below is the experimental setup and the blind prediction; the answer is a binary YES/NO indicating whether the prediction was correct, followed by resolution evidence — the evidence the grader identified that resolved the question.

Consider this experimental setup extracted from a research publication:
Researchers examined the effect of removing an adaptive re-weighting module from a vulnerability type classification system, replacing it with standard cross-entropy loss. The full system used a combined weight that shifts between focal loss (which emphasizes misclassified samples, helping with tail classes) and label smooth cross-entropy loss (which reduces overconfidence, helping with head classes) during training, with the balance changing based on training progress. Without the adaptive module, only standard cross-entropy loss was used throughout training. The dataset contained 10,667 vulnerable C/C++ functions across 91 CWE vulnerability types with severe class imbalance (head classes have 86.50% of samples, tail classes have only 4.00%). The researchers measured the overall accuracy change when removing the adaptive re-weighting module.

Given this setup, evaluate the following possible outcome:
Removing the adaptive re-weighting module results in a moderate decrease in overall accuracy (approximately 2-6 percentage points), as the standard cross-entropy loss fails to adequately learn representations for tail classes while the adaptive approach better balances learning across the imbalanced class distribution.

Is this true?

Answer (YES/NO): YES